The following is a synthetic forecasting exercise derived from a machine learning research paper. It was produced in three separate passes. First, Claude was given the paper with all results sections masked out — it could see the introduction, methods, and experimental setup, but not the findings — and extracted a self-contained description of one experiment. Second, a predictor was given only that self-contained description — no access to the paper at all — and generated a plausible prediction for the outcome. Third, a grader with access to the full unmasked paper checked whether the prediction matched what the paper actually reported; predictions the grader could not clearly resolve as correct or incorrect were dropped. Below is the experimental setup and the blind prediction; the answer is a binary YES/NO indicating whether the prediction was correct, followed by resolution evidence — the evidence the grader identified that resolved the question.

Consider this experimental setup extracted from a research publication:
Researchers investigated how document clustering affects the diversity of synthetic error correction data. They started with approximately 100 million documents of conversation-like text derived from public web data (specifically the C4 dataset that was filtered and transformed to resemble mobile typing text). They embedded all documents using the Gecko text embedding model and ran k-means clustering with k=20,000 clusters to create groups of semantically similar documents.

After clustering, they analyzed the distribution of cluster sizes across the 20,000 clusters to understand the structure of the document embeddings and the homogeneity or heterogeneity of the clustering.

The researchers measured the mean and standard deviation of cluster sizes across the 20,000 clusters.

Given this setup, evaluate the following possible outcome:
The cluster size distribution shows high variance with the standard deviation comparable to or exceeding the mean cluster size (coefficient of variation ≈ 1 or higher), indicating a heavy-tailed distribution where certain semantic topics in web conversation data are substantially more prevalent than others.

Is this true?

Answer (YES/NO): NO